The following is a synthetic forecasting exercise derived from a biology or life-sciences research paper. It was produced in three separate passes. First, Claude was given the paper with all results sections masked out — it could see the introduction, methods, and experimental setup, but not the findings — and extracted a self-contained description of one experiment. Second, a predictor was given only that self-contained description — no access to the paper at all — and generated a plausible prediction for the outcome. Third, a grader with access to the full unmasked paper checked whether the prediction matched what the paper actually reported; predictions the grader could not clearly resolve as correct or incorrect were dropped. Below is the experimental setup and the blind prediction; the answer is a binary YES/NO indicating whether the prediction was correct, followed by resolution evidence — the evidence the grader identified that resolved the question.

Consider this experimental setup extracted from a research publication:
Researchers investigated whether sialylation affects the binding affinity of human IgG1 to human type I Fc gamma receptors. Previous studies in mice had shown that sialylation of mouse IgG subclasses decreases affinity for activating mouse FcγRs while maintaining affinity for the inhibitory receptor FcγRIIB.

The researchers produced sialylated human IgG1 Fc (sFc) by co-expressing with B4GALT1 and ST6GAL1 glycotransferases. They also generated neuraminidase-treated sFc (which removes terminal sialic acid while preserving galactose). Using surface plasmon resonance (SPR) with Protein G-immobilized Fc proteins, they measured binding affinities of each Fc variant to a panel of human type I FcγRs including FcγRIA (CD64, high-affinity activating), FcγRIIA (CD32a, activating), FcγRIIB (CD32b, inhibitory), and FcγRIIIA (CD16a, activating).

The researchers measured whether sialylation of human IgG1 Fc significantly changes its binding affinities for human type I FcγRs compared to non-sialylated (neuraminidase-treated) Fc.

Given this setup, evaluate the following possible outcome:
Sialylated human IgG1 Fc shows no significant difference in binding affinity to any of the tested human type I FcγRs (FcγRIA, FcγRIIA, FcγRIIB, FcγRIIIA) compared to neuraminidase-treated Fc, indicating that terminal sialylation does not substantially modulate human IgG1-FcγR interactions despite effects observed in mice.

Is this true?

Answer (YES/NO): YES